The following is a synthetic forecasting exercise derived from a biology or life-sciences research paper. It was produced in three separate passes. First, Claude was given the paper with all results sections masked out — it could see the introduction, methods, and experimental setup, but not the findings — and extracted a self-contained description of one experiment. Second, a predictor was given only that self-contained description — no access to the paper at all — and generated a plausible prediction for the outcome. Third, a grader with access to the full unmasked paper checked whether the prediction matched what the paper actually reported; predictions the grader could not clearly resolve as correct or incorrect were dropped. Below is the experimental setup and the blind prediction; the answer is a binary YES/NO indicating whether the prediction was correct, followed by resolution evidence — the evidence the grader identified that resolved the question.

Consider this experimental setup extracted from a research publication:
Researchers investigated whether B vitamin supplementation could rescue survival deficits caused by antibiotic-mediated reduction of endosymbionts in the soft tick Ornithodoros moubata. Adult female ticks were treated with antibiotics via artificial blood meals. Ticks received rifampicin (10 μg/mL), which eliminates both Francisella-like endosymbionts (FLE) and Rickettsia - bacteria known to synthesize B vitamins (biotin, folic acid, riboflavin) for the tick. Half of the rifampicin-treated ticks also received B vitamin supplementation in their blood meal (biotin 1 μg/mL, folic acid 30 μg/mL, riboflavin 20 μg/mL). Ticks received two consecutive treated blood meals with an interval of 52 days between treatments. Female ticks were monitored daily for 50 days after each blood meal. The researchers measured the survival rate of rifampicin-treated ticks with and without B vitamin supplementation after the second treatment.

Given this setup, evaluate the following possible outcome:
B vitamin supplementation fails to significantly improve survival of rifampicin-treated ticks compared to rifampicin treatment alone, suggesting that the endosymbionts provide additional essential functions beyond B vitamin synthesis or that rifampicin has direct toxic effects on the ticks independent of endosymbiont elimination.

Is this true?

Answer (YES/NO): NO